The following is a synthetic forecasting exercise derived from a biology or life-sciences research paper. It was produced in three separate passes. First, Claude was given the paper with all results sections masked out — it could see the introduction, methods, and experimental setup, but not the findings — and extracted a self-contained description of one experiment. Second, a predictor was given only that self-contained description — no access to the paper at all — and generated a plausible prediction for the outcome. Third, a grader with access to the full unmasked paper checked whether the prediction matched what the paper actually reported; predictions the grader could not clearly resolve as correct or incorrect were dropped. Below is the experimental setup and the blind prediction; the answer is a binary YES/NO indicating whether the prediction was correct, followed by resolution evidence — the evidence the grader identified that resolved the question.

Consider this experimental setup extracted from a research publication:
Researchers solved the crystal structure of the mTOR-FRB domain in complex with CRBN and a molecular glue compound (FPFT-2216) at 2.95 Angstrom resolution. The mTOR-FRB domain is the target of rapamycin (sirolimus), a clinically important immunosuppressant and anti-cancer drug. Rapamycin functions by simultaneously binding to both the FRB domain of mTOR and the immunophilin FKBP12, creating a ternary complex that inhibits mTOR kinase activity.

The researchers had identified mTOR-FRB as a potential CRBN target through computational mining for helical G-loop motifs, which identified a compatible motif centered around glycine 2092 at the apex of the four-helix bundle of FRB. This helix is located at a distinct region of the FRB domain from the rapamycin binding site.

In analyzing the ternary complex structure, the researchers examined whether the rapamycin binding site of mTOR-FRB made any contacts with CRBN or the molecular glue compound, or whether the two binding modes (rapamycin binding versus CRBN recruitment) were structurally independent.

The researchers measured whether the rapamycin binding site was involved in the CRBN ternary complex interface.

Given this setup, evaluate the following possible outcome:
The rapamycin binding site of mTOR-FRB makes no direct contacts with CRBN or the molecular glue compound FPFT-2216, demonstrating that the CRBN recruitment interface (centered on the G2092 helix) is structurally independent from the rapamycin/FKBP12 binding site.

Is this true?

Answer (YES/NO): YES